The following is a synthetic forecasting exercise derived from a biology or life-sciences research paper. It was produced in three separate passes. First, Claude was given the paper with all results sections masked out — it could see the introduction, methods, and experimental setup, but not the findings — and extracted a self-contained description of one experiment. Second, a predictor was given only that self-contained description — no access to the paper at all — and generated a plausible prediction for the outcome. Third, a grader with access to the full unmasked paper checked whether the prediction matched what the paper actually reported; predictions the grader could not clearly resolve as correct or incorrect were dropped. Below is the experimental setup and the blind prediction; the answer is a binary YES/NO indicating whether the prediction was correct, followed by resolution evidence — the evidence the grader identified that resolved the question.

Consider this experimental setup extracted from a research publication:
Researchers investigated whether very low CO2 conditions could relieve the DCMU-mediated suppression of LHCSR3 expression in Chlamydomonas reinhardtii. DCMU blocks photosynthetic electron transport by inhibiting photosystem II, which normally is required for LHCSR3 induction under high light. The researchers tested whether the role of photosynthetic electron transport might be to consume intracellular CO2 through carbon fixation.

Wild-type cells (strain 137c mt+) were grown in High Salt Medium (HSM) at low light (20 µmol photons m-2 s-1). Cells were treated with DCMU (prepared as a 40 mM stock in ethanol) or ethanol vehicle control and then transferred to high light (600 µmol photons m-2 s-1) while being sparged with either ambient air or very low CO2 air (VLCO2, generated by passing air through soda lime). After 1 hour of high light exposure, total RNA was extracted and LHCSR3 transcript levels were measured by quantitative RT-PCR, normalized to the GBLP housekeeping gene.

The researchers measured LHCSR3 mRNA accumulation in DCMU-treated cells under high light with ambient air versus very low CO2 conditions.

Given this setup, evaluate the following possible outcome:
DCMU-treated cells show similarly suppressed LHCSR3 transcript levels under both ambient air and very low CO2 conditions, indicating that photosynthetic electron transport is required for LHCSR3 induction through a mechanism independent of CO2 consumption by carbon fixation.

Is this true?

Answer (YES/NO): NO